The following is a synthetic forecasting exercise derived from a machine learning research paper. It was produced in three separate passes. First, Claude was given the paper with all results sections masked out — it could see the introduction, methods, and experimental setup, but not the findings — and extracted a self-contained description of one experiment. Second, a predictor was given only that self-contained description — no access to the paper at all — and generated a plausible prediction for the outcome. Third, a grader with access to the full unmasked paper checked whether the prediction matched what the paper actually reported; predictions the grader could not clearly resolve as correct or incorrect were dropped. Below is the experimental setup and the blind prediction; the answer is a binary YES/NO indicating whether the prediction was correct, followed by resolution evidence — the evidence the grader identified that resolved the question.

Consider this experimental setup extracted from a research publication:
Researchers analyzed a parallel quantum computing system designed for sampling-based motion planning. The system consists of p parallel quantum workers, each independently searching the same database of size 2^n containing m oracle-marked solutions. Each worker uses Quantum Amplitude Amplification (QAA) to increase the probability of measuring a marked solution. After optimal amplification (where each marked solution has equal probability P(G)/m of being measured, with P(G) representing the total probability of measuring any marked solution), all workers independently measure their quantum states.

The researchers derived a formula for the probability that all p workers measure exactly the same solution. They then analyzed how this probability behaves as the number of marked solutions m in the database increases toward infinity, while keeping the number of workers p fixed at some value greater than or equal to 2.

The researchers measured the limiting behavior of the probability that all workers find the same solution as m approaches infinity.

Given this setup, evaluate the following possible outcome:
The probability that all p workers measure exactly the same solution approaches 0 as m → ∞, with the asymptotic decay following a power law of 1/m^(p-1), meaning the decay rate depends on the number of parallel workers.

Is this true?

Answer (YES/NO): YES